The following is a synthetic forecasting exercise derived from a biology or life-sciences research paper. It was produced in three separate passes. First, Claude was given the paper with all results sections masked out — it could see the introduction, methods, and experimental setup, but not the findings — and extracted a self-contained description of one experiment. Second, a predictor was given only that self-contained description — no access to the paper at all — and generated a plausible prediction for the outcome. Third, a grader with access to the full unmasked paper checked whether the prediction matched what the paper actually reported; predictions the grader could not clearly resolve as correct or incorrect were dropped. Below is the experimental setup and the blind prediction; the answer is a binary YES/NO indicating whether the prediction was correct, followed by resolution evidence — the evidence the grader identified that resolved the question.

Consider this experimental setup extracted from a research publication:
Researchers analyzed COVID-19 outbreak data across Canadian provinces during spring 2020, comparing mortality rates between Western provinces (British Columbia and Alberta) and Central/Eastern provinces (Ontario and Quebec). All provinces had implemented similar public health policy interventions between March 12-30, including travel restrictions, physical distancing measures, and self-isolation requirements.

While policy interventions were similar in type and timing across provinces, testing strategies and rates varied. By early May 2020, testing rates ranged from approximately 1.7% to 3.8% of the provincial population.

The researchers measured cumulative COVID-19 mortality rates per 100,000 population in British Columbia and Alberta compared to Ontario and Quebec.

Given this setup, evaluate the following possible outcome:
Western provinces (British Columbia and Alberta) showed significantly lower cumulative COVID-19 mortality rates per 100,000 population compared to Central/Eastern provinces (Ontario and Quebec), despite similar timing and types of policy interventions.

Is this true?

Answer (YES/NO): YES